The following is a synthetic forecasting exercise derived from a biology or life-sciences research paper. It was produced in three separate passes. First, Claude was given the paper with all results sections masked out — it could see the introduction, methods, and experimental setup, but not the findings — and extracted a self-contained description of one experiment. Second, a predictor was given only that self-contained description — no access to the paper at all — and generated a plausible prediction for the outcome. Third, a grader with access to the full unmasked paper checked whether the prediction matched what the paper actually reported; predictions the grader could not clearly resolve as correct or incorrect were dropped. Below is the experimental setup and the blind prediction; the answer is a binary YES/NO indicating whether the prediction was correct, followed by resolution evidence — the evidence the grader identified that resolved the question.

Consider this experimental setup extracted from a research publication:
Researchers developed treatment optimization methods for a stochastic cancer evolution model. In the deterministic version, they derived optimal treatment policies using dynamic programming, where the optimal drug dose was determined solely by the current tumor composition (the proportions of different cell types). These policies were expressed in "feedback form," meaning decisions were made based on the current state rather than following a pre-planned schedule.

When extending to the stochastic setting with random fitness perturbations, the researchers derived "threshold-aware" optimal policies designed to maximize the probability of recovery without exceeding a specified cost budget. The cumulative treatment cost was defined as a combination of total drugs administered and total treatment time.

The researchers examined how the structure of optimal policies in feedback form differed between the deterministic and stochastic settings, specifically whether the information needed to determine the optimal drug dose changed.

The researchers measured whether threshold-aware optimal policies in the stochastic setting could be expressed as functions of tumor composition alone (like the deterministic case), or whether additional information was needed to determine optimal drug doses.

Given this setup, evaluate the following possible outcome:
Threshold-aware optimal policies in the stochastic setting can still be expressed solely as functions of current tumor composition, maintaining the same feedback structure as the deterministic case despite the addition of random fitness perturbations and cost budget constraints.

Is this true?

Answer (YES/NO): NO